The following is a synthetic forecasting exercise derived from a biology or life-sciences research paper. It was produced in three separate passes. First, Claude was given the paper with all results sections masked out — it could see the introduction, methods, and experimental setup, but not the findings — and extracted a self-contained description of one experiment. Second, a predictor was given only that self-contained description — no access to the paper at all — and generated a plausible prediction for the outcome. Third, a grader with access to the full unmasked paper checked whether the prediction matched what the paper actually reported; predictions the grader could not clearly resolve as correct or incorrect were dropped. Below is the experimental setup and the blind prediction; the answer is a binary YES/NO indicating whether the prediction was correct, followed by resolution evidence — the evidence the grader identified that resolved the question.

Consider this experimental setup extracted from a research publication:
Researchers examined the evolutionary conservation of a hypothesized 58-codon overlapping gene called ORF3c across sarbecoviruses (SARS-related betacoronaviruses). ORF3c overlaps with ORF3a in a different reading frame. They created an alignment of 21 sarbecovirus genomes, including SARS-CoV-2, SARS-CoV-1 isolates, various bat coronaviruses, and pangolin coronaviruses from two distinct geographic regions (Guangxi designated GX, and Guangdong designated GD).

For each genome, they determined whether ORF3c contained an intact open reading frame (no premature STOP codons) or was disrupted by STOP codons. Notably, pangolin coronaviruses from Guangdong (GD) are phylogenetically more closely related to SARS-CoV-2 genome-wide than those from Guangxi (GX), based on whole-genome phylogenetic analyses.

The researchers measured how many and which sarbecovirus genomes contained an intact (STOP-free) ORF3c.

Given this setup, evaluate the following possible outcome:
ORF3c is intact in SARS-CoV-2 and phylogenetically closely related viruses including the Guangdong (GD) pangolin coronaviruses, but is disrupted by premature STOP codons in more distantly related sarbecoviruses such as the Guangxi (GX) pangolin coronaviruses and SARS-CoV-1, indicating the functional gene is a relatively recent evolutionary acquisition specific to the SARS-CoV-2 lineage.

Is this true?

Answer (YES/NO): NO